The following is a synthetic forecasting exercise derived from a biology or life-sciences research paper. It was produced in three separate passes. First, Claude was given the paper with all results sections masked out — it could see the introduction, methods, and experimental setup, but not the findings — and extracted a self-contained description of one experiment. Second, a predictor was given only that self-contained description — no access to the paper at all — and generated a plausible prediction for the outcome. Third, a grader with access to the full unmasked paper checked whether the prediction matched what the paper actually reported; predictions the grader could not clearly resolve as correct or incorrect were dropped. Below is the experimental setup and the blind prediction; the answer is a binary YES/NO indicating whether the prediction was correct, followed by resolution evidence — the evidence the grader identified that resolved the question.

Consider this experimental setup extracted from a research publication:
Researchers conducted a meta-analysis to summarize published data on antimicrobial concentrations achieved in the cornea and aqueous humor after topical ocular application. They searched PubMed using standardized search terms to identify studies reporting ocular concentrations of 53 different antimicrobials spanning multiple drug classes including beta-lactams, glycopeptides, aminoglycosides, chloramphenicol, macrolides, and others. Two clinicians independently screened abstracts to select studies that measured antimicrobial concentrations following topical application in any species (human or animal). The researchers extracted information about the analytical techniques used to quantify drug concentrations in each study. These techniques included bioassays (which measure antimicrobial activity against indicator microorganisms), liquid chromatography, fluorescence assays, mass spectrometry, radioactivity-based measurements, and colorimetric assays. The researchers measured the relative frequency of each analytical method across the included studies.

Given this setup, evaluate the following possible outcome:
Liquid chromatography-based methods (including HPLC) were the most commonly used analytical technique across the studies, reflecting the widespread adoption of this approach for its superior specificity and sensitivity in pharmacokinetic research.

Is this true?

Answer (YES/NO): NO